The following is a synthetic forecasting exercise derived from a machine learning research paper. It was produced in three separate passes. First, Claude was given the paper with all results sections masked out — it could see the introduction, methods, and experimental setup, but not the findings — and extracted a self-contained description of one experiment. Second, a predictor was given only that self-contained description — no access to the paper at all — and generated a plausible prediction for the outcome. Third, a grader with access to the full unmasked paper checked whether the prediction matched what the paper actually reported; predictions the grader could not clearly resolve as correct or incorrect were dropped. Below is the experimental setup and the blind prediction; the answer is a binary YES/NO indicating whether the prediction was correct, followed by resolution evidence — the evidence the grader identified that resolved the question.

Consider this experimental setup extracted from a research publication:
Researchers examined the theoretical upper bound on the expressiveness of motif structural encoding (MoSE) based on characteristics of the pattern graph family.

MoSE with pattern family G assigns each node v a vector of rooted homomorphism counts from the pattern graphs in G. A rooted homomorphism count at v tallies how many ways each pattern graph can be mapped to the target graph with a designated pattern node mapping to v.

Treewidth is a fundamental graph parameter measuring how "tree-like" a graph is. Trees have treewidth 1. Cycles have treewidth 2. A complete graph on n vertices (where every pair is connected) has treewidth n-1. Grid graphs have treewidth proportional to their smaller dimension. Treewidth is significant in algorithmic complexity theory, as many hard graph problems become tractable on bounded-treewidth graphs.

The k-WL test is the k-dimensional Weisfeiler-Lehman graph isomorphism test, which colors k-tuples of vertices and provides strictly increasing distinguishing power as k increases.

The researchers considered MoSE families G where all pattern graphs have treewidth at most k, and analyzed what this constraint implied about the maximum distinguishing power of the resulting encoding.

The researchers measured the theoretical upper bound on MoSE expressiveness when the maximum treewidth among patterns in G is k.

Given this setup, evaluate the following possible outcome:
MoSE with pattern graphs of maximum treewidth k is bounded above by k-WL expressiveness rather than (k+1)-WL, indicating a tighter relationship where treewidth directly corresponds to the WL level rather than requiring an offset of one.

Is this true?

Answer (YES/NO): YES